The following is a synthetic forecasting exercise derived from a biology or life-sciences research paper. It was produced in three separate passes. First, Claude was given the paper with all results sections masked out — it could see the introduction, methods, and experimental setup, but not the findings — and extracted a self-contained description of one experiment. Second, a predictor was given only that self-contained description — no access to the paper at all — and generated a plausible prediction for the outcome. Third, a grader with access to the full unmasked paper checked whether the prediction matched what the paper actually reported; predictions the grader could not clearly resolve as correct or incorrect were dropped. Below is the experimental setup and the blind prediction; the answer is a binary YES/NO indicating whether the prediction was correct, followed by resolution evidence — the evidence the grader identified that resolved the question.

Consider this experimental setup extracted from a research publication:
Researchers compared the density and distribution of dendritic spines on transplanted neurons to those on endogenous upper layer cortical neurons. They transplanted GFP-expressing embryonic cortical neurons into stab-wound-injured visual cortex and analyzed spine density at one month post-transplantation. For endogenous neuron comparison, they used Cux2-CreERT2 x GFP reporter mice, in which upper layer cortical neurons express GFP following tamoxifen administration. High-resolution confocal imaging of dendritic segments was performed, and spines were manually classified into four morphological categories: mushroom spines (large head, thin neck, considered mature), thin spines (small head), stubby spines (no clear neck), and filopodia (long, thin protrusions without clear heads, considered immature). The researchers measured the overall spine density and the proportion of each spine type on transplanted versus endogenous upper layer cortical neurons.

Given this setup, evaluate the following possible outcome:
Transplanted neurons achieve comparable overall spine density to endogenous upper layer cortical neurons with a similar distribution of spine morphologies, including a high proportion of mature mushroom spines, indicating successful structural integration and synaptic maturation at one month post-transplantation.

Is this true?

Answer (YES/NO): NO